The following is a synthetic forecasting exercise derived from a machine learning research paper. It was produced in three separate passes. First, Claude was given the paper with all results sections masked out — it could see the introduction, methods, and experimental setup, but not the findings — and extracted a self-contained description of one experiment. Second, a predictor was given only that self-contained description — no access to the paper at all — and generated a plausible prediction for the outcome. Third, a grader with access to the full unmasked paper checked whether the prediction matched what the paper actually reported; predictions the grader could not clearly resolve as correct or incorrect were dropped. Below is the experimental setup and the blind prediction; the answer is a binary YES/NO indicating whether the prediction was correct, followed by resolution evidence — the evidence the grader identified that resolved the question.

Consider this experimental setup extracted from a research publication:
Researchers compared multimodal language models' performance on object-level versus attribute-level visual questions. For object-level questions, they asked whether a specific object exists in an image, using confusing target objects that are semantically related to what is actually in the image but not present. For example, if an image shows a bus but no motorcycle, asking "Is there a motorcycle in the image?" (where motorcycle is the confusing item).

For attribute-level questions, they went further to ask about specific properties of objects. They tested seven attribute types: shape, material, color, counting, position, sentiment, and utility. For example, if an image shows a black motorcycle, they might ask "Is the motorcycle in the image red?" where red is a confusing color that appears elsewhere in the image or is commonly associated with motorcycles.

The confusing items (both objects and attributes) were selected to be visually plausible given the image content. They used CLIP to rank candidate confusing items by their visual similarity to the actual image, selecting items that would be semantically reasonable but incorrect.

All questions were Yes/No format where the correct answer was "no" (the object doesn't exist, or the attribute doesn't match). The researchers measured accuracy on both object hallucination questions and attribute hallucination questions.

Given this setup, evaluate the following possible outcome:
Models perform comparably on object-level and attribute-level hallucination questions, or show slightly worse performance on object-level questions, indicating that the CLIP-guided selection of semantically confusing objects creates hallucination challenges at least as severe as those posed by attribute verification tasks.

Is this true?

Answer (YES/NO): NO